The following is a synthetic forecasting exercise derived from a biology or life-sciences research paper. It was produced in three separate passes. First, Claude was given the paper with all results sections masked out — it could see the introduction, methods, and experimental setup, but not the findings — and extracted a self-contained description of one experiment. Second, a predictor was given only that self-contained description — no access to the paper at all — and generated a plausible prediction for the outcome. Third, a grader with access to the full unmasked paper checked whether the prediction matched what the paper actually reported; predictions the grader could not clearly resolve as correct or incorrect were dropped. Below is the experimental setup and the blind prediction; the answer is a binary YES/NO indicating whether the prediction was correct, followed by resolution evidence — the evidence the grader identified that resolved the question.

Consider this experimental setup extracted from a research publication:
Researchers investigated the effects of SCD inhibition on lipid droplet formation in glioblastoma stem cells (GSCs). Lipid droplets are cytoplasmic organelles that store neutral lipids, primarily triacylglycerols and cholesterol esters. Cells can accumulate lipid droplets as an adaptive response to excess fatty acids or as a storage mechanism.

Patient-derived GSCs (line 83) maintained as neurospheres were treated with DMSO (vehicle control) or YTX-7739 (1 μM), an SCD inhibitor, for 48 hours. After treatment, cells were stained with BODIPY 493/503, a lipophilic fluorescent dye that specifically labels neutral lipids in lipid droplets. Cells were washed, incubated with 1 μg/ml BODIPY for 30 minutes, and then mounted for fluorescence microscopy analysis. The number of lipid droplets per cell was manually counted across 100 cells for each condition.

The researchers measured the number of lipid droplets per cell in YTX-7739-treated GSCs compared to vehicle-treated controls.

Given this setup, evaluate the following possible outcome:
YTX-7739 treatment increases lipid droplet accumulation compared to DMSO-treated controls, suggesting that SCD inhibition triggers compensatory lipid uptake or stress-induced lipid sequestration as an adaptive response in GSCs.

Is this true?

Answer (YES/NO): NO